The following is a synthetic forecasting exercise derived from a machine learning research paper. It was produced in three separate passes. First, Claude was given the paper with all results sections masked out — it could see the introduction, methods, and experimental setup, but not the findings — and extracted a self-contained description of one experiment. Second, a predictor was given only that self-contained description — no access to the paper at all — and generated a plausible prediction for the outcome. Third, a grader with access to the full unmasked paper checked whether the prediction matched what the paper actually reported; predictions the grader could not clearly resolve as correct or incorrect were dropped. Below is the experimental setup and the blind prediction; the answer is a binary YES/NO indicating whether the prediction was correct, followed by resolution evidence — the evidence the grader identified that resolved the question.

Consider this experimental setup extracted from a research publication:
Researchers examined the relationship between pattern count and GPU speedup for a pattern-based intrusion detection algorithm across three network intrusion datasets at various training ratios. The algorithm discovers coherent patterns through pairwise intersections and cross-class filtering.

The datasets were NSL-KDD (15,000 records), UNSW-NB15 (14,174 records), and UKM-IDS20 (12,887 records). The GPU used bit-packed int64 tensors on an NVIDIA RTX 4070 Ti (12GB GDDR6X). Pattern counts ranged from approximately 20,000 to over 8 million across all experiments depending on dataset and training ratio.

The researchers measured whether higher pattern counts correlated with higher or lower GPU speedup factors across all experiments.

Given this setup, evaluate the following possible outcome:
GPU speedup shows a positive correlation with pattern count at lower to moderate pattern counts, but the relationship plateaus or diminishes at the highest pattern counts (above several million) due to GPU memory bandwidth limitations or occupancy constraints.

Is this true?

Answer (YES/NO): NO